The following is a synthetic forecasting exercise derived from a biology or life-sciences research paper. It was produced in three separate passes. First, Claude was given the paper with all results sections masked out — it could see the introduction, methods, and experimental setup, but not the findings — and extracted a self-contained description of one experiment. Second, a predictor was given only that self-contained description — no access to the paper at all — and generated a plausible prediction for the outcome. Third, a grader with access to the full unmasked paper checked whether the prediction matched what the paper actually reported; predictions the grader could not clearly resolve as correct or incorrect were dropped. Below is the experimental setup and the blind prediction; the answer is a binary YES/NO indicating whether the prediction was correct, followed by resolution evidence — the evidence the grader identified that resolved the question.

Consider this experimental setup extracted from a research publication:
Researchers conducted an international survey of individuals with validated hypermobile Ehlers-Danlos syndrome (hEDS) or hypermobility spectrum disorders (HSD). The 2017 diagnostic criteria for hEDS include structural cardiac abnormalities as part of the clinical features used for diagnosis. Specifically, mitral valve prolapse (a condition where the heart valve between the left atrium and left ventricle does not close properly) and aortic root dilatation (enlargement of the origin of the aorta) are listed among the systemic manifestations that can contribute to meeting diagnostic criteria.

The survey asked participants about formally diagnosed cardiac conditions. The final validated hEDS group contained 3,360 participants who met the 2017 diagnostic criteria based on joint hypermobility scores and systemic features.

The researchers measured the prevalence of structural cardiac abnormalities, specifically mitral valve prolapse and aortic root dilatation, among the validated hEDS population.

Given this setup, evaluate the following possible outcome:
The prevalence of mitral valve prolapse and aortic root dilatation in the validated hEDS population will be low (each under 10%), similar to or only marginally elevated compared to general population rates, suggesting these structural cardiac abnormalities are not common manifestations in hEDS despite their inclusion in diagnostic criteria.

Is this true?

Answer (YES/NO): NO